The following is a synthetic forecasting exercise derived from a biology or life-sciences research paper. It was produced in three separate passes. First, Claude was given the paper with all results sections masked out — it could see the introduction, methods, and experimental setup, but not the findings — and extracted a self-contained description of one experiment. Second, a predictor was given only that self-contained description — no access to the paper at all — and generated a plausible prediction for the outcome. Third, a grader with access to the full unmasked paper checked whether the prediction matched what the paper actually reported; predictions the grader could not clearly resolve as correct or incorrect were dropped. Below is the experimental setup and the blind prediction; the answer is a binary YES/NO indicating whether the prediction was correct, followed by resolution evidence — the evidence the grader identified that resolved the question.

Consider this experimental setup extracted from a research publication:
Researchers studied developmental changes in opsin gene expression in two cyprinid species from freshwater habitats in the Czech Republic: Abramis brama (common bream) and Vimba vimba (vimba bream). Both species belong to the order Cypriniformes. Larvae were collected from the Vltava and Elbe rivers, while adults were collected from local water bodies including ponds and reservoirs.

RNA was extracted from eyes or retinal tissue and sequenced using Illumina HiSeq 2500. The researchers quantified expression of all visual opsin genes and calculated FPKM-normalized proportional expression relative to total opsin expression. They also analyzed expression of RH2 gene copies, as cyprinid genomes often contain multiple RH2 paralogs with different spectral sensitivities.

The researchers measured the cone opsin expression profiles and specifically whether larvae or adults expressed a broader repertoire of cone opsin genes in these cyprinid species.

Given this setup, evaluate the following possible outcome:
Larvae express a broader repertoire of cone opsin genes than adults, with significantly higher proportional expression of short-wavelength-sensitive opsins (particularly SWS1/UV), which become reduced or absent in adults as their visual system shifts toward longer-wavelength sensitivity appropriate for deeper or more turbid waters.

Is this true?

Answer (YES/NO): NO